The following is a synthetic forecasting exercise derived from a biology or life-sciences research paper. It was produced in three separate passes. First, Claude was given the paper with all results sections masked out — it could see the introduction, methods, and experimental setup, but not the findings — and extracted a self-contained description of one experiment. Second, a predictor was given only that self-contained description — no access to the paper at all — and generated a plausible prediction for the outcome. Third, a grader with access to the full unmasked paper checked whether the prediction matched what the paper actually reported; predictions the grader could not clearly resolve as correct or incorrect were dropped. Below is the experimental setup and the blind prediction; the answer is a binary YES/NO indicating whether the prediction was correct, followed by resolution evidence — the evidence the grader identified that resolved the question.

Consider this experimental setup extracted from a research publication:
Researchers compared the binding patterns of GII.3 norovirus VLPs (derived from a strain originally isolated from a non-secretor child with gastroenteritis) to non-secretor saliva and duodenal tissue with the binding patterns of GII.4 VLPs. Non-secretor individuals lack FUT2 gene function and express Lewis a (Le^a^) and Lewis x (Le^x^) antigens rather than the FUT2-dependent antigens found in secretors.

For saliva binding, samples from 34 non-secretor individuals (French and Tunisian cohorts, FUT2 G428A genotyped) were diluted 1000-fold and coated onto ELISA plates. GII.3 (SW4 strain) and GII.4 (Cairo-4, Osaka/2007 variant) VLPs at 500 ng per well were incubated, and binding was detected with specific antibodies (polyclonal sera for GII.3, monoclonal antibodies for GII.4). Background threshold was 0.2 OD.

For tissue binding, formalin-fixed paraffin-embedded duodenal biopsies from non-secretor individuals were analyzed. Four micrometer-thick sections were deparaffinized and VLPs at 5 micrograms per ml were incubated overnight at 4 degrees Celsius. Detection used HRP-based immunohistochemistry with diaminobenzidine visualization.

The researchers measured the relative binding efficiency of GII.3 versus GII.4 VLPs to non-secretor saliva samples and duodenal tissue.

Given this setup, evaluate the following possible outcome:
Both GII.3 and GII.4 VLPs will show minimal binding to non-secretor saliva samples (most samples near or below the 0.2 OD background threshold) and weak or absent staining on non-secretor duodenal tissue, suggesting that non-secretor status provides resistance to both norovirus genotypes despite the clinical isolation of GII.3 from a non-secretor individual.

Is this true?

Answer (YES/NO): NO